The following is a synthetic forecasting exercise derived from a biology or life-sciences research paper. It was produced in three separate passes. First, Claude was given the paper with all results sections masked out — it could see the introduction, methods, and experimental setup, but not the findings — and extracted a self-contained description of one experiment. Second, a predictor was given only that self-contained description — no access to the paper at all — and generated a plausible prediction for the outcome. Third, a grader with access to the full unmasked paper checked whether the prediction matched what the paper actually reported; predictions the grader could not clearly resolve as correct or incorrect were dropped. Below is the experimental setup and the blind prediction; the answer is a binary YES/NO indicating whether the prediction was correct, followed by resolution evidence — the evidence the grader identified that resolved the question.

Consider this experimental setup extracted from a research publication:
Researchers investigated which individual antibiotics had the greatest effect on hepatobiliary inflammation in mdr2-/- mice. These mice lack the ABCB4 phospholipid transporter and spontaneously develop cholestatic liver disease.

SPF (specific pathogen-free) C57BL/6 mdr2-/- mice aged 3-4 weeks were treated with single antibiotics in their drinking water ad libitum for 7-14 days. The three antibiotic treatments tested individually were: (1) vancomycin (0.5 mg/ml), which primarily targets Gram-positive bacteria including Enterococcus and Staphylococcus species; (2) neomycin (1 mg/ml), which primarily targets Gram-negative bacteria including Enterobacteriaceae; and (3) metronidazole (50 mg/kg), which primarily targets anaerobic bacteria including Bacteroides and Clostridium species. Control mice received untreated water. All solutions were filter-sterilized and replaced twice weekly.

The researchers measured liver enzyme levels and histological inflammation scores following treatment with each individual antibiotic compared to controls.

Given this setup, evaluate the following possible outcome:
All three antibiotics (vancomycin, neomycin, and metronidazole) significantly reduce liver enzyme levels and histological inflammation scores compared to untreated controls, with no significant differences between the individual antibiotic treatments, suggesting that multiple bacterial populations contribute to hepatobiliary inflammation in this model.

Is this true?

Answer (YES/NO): NO